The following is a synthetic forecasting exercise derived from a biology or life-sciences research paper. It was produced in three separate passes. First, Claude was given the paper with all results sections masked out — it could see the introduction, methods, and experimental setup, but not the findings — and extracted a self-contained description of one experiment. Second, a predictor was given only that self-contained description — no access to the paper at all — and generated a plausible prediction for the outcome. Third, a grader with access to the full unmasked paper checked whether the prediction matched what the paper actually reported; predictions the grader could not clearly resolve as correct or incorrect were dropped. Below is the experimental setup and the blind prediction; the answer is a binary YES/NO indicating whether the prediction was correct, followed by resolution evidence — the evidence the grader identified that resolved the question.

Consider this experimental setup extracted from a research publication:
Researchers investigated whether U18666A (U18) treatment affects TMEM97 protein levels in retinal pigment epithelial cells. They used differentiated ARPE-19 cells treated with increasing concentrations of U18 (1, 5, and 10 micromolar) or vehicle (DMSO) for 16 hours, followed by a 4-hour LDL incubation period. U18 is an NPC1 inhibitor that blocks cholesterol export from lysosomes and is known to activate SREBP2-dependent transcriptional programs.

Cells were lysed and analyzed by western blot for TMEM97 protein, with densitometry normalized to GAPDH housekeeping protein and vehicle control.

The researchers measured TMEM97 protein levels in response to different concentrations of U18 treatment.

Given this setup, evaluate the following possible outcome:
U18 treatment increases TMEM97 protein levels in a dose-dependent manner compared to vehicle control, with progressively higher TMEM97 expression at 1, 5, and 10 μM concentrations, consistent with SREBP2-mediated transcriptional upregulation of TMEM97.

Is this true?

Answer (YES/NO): YES